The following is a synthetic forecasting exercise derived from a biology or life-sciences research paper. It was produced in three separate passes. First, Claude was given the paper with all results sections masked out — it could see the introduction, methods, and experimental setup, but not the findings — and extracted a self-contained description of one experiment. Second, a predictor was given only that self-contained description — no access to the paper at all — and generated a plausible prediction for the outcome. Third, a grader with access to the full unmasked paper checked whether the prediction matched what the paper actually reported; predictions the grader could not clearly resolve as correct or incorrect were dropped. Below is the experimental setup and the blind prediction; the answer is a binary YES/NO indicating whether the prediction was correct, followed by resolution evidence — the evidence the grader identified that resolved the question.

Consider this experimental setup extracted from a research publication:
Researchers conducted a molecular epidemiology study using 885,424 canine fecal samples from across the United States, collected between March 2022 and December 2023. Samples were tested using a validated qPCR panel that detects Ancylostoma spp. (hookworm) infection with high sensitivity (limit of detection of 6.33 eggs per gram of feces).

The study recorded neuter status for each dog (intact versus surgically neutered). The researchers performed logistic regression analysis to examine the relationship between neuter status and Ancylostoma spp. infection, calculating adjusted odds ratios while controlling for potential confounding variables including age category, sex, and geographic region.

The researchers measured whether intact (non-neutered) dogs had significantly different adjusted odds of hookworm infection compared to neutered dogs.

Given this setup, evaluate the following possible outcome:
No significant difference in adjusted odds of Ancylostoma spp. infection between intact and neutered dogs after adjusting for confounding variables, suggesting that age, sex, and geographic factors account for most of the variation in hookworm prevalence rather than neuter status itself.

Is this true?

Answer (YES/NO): NO